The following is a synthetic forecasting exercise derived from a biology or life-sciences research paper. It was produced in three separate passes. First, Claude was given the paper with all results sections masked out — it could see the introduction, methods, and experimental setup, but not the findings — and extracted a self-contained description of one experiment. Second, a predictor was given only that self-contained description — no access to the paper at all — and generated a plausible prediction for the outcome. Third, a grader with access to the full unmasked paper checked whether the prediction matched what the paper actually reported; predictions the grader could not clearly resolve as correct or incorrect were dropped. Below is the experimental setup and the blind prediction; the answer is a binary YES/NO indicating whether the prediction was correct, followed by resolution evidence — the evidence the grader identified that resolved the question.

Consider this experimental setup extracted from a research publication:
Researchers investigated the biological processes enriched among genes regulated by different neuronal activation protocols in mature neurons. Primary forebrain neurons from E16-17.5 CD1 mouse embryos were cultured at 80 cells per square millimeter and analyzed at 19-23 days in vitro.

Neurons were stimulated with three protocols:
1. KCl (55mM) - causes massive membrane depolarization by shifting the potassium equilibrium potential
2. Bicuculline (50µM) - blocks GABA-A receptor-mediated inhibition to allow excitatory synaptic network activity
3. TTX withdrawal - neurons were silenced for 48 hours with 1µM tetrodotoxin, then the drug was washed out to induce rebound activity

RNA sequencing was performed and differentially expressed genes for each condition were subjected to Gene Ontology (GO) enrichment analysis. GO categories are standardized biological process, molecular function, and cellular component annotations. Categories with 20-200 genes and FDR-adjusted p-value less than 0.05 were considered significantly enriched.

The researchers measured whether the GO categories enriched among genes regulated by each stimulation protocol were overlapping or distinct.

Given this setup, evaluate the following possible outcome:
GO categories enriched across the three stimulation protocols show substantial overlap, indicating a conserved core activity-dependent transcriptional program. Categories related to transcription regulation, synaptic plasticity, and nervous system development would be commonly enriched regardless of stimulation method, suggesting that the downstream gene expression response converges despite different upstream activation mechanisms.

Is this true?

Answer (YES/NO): NO